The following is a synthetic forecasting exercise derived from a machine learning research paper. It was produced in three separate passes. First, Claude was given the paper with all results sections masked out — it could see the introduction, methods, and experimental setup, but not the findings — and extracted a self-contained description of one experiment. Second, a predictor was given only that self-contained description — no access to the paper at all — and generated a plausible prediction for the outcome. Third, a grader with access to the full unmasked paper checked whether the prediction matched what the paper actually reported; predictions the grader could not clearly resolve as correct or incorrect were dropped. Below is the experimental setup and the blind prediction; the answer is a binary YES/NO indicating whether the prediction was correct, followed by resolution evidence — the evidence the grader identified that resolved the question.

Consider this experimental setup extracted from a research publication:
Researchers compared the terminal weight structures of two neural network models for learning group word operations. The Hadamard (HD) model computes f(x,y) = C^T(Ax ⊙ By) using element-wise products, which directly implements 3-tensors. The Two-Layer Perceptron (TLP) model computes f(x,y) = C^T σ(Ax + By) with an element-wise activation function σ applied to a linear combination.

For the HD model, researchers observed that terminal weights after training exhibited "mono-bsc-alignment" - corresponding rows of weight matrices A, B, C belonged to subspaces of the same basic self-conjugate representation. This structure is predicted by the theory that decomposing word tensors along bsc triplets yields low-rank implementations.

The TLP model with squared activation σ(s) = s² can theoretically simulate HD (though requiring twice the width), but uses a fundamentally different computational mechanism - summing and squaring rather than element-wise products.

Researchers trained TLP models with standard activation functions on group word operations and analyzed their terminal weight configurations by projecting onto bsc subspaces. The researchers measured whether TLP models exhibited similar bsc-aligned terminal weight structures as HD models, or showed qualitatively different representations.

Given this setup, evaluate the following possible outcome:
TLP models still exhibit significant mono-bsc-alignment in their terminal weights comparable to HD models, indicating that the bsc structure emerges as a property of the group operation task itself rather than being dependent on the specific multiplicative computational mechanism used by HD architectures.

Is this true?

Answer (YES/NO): YES